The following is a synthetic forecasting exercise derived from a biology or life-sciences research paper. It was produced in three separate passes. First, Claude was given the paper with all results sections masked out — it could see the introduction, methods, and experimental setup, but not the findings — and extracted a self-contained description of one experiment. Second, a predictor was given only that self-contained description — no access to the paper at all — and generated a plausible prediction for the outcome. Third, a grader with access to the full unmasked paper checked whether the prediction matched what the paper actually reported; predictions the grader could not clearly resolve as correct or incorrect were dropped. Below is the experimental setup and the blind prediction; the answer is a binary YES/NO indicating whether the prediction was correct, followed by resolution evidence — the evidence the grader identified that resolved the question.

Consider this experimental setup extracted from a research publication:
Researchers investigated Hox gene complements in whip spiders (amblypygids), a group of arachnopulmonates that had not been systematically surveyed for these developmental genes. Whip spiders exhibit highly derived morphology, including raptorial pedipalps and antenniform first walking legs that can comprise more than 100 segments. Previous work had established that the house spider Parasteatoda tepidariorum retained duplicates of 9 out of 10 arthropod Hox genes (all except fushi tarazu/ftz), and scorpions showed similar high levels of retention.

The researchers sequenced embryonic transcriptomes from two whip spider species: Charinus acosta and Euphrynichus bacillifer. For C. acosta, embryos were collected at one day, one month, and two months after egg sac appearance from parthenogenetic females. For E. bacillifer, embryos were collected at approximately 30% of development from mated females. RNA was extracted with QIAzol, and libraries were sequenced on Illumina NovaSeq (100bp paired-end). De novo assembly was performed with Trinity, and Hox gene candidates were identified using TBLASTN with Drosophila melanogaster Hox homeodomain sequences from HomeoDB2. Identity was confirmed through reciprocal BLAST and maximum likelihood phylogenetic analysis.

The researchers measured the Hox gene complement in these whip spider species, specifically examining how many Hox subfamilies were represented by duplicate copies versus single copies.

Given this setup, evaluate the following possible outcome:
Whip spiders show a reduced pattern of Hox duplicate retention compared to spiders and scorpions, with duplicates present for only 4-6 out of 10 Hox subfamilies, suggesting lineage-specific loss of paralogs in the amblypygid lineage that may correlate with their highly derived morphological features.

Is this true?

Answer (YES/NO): NO